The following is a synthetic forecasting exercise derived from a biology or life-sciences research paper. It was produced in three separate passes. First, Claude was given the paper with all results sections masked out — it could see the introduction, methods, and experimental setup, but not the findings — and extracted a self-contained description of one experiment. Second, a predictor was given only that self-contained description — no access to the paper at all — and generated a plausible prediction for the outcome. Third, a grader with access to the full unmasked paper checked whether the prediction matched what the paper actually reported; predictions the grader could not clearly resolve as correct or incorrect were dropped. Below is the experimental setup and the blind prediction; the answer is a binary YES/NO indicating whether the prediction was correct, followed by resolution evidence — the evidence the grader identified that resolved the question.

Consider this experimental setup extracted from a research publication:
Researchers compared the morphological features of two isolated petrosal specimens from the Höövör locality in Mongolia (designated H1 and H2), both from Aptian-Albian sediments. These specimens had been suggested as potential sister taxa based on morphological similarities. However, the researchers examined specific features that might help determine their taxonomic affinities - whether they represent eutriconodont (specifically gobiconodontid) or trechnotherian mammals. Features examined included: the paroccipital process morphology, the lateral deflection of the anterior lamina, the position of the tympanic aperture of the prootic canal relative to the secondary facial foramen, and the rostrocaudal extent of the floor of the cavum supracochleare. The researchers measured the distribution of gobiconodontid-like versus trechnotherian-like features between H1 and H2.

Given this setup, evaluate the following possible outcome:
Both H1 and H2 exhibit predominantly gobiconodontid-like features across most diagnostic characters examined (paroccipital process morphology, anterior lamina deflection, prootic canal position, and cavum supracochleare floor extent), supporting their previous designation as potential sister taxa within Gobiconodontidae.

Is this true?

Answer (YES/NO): NO